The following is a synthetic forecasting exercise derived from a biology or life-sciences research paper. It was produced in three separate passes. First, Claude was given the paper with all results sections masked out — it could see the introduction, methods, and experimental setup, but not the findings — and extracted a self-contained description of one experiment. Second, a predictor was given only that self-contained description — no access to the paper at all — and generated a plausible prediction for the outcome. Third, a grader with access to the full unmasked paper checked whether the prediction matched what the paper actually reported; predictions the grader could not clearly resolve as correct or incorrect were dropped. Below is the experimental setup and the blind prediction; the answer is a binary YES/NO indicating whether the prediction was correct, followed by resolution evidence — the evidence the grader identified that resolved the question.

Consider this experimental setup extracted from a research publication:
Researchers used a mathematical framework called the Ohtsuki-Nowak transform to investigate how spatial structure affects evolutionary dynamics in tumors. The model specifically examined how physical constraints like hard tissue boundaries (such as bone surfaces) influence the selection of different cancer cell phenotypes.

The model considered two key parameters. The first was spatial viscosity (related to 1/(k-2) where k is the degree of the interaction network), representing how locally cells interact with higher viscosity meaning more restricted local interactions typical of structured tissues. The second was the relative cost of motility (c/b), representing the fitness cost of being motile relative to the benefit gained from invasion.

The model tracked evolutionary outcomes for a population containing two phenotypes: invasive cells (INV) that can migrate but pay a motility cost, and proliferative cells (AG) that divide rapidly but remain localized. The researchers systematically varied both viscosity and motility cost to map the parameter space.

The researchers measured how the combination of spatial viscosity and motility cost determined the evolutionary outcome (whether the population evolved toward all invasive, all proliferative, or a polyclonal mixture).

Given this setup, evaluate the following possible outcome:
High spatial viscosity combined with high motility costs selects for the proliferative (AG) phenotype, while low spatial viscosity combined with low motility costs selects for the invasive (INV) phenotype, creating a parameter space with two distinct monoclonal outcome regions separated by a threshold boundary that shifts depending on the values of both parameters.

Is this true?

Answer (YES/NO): NO